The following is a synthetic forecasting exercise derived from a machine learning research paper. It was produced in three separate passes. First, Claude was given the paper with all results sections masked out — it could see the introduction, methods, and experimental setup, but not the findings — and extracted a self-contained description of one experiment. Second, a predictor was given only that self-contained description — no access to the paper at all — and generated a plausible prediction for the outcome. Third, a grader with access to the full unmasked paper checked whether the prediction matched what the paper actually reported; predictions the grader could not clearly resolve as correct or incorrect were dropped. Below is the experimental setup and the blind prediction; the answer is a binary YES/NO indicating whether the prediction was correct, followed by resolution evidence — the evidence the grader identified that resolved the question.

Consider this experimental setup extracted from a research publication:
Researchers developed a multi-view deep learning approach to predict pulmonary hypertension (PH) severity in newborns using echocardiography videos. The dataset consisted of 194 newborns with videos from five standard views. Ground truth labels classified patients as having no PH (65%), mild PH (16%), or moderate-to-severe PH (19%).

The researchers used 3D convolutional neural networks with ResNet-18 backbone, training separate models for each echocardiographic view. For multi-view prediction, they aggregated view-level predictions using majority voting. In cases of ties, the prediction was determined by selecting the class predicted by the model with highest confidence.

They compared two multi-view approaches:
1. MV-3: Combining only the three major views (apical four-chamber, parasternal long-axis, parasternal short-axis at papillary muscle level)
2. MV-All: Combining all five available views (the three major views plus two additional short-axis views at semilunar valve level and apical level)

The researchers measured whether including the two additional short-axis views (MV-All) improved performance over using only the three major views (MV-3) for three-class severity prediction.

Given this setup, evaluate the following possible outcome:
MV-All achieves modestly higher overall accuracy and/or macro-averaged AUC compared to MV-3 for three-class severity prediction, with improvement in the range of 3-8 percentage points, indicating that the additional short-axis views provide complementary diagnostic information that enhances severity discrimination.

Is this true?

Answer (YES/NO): NO